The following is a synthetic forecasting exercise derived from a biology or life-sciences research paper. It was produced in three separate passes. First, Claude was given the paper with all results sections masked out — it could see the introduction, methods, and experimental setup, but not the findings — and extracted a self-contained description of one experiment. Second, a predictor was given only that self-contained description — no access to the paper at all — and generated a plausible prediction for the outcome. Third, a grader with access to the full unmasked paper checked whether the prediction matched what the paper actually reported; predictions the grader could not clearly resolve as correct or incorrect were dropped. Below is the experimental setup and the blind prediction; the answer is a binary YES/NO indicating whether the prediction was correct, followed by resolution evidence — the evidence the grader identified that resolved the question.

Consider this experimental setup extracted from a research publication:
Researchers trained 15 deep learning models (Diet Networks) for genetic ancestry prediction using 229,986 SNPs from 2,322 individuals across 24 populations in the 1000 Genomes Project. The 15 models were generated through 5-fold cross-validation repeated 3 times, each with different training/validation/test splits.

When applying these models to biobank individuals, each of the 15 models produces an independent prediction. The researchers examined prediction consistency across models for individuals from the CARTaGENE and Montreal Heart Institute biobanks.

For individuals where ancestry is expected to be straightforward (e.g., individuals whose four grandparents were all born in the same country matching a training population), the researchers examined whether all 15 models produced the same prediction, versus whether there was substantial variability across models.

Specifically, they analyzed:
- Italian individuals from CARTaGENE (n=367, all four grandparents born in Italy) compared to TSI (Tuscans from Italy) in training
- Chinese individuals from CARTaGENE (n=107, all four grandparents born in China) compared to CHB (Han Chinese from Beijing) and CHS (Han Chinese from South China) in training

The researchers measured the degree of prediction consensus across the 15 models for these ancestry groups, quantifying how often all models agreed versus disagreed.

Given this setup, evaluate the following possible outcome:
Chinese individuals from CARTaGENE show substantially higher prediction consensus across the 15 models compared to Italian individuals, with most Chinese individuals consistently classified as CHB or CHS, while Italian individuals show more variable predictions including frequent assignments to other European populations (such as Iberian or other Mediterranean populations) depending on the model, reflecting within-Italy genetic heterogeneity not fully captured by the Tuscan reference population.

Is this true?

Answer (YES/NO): NO